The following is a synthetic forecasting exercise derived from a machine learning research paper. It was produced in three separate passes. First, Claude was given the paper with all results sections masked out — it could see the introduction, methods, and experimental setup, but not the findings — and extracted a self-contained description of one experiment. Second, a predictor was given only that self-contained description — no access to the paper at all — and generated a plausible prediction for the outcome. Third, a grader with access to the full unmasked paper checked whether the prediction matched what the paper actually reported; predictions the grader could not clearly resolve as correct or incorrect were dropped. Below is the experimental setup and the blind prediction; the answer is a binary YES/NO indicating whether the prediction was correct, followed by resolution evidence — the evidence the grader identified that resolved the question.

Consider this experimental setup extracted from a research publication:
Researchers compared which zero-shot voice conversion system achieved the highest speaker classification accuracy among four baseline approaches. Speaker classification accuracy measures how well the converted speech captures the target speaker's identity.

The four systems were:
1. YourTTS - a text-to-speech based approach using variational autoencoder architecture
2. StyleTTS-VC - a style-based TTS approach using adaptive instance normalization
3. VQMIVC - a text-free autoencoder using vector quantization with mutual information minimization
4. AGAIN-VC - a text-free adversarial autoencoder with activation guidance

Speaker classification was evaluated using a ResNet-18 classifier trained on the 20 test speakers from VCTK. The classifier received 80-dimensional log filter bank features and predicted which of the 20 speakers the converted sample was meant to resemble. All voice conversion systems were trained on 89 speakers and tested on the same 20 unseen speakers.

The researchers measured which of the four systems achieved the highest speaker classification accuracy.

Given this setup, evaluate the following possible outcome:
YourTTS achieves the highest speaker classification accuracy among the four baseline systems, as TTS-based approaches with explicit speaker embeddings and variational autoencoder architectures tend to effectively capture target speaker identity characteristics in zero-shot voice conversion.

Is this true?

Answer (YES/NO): NO